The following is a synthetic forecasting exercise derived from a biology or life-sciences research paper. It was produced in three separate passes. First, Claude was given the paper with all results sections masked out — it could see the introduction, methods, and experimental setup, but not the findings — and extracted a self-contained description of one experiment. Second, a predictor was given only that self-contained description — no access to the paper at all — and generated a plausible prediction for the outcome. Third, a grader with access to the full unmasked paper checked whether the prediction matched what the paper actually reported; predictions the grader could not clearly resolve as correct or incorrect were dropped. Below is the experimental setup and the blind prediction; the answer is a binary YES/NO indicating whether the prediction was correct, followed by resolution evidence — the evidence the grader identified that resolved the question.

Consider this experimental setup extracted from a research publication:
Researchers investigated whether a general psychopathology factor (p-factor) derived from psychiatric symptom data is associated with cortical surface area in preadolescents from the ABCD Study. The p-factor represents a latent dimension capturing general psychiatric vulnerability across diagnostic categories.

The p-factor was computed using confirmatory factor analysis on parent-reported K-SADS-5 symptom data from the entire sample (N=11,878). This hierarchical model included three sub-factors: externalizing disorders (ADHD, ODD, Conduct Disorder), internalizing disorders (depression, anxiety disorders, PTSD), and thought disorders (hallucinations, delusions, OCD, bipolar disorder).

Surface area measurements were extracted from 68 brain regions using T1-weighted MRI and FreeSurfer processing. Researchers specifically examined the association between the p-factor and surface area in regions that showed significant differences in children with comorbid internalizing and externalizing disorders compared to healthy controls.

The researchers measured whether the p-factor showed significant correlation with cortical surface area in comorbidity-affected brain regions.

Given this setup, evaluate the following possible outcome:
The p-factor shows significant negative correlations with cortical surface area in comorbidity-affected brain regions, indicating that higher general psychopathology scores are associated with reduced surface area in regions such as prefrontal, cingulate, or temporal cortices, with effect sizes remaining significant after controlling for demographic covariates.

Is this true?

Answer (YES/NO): YES